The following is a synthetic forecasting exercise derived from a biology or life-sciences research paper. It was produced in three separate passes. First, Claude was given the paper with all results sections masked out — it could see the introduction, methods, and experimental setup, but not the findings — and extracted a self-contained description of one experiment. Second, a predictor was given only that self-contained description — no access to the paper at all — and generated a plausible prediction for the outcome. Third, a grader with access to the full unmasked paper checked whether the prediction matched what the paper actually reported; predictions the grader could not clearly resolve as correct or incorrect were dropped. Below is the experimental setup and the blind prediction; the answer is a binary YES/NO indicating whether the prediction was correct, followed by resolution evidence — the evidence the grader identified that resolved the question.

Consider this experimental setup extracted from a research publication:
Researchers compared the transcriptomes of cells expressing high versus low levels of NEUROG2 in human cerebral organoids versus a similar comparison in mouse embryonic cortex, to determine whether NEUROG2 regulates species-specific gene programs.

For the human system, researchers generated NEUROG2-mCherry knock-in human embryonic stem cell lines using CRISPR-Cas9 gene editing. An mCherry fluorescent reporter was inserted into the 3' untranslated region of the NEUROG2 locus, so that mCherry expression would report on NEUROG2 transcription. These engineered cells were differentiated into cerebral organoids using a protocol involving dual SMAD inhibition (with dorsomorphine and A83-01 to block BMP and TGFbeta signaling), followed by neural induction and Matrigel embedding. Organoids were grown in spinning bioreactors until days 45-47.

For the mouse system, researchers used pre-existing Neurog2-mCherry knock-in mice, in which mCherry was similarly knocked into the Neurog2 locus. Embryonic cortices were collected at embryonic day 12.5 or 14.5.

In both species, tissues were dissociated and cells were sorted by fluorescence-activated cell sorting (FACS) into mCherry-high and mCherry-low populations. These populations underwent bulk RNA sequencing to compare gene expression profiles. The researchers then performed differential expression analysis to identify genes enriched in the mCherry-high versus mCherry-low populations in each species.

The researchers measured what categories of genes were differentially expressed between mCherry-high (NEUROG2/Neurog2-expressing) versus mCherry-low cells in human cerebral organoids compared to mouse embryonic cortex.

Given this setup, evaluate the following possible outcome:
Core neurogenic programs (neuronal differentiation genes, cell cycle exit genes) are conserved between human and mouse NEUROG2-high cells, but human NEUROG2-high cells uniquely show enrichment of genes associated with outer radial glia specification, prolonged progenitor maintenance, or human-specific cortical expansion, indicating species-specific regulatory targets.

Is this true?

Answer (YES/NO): NO